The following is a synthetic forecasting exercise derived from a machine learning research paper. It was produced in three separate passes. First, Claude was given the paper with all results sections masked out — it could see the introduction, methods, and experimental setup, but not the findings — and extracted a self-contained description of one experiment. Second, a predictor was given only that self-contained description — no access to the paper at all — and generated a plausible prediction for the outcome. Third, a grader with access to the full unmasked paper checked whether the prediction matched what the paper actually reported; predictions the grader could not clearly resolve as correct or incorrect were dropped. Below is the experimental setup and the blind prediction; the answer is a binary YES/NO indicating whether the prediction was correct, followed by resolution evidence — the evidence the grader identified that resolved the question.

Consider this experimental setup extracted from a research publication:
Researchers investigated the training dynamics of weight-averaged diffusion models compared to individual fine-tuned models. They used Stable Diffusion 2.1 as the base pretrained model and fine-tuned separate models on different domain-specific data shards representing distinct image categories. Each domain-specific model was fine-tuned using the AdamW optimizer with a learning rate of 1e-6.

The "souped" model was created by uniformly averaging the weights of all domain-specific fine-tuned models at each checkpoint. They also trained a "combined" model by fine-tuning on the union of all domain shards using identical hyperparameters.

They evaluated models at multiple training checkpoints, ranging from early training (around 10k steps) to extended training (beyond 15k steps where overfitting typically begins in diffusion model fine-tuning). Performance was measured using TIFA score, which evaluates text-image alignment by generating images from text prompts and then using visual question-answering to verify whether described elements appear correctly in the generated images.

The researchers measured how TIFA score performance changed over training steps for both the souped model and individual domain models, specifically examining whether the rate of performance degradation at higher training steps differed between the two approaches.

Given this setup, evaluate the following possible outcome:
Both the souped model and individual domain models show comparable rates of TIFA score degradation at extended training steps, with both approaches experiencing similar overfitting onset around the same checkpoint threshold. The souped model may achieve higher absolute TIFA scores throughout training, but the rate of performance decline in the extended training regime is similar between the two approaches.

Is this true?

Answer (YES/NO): NO